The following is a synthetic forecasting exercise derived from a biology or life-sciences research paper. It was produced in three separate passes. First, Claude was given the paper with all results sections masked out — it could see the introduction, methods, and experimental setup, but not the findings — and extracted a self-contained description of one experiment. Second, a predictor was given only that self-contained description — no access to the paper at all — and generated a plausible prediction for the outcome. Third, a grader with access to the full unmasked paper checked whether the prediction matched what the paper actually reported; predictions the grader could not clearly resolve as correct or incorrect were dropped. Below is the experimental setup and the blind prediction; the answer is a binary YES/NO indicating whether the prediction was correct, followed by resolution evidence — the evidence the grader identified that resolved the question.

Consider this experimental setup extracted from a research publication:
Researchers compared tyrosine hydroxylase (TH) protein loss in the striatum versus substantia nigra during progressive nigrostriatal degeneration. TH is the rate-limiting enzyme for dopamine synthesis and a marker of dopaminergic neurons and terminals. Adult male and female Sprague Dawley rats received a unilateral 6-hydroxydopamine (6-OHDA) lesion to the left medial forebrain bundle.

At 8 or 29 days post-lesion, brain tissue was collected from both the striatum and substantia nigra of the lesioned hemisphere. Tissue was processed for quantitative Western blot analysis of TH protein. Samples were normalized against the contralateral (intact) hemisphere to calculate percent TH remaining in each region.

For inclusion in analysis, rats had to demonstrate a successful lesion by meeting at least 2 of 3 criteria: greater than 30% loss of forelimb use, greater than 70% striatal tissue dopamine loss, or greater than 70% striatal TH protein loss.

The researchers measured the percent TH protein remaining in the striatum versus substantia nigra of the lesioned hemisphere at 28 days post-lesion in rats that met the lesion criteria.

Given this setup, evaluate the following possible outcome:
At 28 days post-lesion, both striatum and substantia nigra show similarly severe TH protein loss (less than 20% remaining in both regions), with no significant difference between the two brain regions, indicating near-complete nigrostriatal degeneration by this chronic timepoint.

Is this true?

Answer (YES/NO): NO